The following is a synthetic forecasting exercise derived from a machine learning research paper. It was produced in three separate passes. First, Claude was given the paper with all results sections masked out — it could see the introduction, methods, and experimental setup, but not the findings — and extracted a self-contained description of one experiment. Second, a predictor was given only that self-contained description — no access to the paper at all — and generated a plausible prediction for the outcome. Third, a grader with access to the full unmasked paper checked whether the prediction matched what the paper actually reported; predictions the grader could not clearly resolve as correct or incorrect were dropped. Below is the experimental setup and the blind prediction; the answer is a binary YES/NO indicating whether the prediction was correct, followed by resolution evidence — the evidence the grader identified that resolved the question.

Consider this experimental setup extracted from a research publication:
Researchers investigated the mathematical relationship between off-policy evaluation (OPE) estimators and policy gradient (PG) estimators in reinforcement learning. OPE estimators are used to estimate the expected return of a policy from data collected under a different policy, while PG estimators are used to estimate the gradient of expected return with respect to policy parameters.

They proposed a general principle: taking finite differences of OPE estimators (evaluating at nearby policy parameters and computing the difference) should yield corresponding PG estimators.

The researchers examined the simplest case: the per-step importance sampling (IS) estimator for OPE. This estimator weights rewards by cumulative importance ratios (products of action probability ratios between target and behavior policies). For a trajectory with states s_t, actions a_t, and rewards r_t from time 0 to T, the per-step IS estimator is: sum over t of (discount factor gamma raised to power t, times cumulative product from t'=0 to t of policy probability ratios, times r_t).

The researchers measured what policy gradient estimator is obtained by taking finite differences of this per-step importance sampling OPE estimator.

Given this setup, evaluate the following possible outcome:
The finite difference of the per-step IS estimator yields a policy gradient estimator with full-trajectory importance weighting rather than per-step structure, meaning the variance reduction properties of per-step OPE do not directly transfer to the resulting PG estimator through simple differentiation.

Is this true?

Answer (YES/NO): NO